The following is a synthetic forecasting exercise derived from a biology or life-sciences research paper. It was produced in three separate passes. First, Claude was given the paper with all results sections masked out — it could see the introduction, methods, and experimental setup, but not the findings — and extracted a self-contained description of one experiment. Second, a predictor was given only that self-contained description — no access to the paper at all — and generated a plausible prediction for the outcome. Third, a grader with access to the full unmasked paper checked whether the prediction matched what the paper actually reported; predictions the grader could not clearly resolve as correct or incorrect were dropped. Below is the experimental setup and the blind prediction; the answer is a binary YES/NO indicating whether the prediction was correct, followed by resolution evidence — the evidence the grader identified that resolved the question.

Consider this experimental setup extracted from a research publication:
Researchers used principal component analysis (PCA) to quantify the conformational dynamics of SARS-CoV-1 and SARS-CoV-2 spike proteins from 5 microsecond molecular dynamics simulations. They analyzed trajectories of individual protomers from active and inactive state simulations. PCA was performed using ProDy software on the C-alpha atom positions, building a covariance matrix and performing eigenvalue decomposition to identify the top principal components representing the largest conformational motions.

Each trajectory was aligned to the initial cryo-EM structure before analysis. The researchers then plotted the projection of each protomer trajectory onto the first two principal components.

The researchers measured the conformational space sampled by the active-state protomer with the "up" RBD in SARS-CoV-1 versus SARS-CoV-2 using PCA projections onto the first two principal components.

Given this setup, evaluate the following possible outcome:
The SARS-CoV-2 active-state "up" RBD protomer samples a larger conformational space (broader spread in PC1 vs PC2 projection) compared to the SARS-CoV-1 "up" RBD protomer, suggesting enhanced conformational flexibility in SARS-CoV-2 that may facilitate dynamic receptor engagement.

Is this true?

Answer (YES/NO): NO